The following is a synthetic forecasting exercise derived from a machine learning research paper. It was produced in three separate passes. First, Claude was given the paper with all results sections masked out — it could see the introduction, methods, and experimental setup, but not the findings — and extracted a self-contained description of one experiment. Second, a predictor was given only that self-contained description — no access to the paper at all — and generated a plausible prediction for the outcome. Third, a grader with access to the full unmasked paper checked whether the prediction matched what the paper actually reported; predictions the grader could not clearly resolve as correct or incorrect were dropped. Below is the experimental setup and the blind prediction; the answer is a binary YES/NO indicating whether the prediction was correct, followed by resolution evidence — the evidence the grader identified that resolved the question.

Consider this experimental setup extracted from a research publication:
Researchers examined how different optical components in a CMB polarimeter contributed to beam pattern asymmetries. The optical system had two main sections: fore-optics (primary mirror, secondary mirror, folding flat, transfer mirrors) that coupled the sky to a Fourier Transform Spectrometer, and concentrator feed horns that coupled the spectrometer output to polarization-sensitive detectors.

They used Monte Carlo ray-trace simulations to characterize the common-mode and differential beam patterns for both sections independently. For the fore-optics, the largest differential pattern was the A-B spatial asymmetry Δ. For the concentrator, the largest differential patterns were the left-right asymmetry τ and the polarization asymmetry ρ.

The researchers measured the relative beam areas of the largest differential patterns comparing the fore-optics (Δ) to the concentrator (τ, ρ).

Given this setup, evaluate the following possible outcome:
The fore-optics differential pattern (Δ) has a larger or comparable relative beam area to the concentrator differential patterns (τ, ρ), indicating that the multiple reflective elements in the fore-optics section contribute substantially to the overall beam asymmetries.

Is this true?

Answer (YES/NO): NO